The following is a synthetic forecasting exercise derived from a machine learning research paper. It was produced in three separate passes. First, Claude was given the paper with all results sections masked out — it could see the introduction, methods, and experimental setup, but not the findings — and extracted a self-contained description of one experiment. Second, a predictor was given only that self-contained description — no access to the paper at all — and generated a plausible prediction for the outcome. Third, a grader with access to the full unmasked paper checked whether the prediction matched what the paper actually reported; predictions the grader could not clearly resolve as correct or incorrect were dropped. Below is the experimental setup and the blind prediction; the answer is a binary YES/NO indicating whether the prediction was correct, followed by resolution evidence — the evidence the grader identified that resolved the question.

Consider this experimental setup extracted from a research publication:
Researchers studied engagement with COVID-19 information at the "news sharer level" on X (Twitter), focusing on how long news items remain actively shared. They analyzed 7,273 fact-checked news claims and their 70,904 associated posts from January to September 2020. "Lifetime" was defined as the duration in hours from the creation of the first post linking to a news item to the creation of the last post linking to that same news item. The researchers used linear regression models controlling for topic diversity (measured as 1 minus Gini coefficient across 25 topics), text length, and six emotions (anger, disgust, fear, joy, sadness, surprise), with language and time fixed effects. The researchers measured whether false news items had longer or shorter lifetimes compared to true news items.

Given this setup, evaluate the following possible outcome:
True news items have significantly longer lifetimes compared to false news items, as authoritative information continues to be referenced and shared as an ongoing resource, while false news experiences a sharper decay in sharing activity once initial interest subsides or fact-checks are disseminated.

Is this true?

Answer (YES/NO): NO